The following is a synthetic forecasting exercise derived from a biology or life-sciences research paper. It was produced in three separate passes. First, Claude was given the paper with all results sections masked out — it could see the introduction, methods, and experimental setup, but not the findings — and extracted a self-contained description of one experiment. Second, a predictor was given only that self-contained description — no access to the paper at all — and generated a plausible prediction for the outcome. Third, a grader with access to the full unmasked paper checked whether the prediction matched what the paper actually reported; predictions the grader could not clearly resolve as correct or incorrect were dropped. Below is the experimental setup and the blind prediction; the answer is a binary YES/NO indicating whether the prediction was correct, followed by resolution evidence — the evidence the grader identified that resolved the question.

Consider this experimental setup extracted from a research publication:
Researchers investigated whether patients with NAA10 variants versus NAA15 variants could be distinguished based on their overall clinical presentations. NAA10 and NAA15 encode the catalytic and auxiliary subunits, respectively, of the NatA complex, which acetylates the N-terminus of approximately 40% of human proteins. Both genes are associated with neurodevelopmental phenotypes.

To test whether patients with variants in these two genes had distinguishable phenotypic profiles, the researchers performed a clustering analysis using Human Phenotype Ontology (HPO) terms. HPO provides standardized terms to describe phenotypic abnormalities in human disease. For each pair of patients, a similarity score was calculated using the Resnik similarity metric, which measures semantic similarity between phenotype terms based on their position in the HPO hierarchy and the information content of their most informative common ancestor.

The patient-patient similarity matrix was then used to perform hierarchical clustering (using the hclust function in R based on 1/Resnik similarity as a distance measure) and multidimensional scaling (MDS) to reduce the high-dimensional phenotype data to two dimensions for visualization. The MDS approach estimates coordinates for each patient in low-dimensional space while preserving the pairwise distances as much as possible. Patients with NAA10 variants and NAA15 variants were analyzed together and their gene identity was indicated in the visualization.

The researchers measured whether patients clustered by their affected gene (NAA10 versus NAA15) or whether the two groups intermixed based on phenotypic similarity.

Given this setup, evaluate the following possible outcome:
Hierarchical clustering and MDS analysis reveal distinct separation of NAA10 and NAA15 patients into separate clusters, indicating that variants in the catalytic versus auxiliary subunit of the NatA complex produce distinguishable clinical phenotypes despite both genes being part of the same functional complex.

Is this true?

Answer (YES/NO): NO